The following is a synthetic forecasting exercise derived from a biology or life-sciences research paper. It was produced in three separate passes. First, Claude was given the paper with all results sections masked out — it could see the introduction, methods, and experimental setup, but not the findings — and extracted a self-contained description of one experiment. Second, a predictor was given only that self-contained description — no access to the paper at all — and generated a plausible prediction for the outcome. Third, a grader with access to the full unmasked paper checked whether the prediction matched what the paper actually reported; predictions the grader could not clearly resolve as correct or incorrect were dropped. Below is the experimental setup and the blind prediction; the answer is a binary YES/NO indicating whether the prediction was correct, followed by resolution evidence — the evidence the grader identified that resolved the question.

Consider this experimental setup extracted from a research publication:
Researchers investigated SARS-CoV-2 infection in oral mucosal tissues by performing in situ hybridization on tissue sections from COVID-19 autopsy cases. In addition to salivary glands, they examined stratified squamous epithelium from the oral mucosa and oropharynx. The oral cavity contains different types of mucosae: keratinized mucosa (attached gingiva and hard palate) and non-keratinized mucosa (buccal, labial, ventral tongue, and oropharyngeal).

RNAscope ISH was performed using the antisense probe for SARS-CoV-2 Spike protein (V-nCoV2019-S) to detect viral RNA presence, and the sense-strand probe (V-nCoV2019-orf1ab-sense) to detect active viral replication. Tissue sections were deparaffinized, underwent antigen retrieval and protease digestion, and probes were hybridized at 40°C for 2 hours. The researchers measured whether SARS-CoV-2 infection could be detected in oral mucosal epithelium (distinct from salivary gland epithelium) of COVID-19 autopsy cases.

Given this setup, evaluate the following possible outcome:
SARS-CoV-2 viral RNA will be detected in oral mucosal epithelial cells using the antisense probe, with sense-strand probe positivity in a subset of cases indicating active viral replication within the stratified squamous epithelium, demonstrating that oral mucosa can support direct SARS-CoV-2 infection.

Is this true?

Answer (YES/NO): NO